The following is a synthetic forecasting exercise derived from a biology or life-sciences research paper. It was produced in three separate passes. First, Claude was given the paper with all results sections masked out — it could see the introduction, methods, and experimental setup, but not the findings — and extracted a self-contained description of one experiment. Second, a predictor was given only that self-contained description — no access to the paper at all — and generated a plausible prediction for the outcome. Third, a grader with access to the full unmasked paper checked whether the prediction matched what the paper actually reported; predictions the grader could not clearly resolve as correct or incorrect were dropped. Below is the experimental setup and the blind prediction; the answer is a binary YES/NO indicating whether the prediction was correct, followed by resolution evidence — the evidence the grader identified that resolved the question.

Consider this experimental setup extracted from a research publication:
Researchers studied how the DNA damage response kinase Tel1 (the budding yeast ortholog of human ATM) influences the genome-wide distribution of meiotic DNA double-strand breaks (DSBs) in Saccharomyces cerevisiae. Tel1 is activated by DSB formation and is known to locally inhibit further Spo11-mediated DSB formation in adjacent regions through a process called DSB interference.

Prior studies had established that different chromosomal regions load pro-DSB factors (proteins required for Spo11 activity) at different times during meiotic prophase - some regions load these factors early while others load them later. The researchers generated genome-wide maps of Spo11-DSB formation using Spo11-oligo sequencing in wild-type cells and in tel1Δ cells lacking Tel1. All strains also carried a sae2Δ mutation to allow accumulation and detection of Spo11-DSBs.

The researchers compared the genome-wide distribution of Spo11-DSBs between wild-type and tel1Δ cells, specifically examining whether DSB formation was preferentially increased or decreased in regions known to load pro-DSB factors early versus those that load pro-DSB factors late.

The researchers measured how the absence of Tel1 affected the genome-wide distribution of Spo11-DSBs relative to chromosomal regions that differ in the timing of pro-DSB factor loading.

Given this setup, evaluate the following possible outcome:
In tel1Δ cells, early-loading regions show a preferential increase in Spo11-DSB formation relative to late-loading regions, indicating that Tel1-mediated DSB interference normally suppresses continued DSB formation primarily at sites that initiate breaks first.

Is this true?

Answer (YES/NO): NO